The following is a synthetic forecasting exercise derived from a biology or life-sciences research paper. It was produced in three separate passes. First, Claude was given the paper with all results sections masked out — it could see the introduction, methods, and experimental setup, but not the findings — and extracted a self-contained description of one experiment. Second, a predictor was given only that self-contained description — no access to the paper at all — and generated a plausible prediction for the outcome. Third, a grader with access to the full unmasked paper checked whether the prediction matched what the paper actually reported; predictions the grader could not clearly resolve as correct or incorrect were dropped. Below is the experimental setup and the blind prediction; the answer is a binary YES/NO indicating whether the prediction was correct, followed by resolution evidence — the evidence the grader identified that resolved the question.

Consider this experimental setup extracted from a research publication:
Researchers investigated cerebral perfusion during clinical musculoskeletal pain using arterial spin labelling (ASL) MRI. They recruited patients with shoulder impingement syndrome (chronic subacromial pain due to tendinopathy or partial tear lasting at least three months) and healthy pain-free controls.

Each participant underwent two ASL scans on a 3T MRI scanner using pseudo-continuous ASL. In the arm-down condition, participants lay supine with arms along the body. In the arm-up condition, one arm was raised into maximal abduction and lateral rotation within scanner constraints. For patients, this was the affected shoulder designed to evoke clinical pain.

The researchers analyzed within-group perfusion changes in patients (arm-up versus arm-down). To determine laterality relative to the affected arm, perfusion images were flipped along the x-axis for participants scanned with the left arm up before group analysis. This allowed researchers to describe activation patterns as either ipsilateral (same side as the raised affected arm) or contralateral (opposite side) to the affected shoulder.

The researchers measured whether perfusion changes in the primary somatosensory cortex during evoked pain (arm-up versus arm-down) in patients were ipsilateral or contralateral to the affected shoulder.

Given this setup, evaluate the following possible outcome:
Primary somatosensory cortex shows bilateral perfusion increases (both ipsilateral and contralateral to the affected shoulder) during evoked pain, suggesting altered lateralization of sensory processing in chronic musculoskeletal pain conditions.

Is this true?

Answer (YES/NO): NO